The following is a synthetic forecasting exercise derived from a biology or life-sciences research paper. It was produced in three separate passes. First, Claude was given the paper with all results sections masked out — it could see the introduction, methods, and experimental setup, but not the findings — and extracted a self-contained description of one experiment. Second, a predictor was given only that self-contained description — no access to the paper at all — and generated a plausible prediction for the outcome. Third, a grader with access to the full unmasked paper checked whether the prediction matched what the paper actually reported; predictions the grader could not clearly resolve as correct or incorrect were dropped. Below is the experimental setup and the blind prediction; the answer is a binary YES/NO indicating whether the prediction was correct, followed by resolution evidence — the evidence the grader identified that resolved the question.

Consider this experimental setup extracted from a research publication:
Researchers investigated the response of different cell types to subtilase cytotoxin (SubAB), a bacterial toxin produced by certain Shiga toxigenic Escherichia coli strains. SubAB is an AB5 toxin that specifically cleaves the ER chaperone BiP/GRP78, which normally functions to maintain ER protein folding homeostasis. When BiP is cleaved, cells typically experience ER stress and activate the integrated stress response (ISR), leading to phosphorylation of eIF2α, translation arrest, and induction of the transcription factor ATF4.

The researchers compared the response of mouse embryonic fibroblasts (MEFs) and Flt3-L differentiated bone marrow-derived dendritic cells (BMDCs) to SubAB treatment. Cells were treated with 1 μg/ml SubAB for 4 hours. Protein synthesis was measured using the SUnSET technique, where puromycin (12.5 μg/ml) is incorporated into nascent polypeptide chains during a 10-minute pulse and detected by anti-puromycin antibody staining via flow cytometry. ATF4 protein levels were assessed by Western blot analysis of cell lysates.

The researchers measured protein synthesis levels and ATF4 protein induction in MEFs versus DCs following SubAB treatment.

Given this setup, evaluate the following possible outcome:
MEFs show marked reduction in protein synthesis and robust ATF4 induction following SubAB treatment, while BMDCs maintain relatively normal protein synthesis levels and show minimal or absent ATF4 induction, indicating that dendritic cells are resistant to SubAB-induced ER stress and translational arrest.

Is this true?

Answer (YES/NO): YES